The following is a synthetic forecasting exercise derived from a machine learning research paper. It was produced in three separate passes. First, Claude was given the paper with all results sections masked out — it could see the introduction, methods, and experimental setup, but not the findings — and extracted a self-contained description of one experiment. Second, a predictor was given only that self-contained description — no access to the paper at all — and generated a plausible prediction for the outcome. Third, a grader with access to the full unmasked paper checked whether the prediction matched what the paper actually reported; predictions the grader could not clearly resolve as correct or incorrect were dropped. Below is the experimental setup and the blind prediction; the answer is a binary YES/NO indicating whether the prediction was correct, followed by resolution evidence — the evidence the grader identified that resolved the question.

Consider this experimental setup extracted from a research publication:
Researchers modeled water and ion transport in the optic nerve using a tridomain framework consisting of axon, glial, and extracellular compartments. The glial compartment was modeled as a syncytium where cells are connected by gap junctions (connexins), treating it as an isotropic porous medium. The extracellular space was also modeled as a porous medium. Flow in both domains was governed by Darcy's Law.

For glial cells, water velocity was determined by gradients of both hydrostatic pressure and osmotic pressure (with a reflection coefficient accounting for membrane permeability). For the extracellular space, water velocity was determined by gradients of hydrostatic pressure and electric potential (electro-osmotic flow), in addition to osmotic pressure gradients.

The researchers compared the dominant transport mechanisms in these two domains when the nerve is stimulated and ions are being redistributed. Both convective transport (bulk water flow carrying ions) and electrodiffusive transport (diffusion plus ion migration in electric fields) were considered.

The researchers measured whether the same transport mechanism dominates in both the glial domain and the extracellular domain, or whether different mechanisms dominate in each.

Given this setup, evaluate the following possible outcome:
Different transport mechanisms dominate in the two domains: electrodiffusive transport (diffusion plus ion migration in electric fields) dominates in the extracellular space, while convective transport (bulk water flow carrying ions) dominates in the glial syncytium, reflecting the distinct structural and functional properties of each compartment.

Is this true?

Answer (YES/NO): NO